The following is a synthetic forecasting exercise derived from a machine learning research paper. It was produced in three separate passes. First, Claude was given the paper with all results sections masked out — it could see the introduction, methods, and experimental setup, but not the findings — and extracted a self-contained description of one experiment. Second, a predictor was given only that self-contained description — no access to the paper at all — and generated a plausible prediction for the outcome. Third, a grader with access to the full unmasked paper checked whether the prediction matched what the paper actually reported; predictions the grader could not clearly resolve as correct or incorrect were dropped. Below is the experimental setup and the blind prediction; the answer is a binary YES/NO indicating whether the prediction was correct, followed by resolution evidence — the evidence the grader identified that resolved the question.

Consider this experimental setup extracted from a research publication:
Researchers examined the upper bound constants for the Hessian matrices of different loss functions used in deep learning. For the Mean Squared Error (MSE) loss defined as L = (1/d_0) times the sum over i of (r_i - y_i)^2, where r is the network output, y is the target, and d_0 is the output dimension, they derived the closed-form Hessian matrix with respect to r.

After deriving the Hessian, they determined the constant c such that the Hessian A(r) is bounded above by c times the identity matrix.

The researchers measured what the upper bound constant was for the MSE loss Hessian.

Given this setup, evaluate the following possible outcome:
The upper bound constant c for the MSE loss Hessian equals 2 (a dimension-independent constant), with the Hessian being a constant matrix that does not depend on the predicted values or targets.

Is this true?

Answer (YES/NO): NO